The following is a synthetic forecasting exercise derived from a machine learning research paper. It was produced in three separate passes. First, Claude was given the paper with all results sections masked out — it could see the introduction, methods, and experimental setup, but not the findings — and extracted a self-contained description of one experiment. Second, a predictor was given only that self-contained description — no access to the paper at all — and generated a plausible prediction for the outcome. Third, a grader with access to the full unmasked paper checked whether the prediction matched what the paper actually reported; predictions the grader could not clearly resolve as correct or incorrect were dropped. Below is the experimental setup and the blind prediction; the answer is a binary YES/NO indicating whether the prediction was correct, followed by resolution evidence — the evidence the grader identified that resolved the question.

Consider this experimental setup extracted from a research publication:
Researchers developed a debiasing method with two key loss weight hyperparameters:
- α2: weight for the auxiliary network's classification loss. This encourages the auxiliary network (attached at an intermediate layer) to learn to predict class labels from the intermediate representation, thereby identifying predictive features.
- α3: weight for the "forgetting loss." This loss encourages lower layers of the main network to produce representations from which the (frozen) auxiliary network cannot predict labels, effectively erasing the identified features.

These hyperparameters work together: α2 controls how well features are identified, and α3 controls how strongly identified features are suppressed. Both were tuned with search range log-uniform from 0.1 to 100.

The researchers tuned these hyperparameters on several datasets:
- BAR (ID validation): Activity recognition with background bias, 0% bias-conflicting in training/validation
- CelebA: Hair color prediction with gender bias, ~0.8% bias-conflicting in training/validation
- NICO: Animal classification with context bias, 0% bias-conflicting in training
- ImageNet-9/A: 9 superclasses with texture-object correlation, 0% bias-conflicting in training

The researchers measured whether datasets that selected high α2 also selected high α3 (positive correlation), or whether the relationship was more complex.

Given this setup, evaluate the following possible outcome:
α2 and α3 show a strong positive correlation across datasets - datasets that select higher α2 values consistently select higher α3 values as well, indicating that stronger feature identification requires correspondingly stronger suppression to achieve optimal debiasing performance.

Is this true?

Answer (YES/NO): NO